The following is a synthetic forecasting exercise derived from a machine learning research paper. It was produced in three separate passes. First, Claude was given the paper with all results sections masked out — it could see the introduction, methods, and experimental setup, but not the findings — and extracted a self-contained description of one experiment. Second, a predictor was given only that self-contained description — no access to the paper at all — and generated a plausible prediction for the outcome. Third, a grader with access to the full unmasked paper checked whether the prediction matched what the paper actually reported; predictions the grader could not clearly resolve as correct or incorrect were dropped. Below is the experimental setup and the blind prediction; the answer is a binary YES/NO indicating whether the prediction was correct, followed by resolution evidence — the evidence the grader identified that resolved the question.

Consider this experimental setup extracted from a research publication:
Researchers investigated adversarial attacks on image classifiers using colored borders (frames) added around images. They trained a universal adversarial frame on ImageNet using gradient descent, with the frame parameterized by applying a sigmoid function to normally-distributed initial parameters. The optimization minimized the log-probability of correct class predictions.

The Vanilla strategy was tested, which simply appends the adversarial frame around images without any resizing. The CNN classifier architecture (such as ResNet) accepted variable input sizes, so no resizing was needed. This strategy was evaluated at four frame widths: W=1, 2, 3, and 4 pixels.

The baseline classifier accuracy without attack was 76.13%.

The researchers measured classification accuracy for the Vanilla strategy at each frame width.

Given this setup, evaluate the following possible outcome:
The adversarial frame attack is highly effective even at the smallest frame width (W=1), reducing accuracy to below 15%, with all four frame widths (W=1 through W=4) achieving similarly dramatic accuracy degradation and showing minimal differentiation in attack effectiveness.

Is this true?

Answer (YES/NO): NO